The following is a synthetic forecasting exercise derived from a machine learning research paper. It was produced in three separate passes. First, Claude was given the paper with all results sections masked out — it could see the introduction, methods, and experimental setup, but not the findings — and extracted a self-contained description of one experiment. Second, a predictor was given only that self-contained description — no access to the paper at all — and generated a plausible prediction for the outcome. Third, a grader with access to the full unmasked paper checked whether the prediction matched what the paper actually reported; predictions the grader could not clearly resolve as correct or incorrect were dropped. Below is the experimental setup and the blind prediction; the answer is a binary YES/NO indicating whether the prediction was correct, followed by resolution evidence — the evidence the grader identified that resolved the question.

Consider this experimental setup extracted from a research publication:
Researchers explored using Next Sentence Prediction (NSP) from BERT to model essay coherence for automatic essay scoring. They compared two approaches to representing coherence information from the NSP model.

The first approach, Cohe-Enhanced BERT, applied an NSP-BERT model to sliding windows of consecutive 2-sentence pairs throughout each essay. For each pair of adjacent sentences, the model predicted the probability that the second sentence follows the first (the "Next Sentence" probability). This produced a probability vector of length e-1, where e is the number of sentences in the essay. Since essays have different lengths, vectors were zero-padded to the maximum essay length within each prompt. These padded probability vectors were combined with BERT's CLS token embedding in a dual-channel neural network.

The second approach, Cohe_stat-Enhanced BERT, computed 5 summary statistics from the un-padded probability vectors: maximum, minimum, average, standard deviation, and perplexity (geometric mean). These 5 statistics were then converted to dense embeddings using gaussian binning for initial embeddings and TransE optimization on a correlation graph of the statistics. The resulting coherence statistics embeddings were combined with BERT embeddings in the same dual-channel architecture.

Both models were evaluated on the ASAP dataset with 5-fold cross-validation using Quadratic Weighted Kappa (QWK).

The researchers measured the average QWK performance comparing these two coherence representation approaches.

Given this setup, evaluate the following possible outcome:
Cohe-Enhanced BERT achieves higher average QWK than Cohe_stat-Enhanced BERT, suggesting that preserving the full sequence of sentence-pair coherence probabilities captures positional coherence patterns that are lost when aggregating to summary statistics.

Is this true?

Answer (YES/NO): YES